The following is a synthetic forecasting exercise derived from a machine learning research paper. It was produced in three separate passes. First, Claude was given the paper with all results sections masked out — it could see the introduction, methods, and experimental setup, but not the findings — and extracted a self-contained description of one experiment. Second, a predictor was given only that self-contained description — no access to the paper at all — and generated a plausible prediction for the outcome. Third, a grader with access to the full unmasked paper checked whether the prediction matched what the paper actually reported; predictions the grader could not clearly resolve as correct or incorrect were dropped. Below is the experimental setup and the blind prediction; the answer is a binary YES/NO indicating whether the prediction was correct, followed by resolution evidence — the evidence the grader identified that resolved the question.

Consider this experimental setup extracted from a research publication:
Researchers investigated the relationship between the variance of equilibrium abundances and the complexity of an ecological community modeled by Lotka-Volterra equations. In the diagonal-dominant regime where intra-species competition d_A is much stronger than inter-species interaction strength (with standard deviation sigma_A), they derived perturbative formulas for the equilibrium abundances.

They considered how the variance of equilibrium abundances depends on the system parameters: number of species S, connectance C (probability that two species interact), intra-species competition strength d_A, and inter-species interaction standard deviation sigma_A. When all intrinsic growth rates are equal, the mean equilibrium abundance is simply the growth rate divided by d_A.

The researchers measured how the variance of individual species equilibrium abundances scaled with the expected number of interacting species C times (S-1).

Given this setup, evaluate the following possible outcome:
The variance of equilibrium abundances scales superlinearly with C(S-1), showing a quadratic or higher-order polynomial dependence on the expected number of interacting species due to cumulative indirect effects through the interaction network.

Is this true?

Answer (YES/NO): NO